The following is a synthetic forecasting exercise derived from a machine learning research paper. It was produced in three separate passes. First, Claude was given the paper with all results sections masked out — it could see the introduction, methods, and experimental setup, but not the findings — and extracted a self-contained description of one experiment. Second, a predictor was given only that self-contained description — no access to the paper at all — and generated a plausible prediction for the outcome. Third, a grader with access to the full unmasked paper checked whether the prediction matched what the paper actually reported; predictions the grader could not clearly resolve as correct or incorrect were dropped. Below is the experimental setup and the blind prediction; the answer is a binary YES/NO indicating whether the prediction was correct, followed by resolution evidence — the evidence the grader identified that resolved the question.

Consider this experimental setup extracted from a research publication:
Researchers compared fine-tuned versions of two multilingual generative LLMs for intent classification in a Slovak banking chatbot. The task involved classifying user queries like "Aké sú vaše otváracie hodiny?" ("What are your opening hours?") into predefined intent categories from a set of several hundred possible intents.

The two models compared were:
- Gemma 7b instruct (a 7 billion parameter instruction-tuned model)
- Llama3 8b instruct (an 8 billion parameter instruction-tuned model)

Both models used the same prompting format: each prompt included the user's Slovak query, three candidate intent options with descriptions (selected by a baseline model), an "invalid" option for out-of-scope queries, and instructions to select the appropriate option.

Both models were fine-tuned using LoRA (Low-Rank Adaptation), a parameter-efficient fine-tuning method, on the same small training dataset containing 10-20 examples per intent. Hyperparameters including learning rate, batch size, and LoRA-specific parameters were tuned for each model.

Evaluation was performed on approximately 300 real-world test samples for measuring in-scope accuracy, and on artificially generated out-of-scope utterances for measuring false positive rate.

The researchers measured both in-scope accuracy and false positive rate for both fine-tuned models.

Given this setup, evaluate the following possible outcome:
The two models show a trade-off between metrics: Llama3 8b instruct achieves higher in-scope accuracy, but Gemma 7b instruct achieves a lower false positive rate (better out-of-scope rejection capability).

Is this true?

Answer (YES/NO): YES